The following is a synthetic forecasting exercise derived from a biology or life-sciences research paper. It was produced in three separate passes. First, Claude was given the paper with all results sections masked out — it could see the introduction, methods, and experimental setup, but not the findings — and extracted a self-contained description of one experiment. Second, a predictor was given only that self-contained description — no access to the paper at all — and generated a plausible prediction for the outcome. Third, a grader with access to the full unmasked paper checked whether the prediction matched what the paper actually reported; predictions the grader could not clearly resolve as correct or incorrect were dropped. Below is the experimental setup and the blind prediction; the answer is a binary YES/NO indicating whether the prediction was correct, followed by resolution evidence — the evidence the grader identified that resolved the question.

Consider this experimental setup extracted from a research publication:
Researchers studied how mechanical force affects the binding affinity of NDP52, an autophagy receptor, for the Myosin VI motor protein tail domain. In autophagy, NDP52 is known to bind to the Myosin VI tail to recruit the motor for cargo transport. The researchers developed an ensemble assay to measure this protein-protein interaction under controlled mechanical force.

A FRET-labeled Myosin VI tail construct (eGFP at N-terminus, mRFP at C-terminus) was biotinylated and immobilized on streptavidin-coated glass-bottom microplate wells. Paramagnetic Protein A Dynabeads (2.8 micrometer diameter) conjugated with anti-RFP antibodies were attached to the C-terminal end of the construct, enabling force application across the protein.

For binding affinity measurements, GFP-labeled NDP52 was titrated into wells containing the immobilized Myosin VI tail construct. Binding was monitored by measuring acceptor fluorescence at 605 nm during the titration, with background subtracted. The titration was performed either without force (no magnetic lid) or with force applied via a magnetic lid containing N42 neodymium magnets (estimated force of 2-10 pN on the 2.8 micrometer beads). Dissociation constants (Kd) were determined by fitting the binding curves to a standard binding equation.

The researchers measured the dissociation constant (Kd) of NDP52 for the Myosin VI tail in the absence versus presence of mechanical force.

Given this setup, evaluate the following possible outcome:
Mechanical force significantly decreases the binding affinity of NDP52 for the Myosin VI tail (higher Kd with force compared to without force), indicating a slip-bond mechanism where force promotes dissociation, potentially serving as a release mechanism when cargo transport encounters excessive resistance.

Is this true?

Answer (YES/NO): NO